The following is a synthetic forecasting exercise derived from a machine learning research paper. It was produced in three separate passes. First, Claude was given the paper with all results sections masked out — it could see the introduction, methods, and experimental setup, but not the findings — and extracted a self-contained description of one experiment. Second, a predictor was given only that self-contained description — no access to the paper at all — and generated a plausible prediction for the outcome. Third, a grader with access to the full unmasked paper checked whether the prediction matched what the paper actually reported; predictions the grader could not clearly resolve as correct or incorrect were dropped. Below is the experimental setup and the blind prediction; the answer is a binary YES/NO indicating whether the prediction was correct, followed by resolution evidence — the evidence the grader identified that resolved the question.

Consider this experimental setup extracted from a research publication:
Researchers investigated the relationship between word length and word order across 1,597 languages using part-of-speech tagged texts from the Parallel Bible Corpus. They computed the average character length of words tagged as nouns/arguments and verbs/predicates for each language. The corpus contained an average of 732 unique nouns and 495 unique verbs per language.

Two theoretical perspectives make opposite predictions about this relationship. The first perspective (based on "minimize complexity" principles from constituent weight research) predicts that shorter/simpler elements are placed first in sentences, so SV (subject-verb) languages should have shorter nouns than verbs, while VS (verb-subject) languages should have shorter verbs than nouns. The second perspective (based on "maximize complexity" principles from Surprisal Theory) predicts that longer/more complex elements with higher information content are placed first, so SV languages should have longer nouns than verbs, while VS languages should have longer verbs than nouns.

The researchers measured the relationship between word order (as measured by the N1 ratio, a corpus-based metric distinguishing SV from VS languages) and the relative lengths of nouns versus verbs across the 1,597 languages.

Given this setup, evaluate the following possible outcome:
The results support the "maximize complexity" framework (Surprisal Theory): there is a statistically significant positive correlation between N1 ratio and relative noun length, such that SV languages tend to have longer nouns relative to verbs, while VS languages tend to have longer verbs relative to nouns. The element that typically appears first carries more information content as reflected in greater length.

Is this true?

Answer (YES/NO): YES